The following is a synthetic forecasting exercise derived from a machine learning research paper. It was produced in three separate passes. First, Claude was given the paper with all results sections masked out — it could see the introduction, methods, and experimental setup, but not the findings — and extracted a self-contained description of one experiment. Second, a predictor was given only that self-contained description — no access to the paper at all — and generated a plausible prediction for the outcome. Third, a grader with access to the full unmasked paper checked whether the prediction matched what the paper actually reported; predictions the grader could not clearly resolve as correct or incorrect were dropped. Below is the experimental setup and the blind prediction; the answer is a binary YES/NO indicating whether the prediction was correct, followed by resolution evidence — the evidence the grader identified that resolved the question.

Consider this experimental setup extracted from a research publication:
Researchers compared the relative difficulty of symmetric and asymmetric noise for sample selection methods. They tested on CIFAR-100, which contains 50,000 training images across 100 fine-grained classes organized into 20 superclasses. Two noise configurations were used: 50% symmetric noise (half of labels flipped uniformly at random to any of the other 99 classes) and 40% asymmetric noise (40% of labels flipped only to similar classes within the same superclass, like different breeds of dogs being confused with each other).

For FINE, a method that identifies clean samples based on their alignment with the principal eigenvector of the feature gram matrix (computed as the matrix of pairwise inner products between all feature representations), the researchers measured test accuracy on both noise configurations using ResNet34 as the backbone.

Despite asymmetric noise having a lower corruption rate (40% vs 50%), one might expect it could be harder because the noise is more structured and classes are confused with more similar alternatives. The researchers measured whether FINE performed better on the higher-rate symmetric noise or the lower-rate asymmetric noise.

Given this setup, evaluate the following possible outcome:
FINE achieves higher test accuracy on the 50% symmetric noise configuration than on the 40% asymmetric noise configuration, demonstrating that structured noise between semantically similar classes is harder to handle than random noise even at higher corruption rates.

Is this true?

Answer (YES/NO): YES